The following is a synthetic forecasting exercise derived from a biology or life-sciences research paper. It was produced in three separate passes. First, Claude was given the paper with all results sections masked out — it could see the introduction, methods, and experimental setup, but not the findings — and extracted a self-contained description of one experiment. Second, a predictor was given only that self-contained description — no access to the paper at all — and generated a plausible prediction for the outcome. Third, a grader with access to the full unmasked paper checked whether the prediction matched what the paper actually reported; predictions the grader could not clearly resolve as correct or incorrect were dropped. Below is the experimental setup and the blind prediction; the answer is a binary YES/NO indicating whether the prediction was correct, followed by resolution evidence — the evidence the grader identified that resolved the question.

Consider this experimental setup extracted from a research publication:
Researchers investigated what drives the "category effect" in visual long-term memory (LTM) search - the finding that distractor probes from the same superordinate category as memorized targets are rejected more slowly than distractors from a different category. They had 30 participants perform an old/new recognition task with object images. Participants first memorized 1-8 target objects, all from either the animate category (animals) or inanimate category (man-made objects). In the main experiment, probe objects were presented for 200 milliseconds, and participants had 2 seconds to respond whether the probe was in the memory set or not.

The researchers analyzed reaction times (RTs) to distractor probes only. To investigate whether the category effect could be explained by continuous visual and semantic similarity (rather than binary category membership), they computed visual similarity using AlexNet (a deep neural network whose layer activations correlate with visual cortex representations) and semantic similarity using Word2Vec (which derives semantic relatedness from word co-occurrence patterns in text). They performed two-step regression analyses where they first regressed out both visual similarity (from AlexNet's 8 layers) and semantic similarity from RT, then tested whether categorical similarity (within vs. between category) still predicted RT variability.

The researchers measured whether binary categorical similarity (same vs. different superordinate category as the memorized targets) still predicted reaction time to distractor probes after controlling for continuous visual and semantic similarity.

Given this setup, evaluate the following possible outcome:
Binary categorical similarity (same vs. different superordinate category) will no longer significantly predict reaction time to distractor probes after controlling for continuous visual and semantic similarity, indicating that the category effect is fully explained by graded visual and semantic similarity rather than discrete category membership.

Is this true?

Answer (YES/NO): NO